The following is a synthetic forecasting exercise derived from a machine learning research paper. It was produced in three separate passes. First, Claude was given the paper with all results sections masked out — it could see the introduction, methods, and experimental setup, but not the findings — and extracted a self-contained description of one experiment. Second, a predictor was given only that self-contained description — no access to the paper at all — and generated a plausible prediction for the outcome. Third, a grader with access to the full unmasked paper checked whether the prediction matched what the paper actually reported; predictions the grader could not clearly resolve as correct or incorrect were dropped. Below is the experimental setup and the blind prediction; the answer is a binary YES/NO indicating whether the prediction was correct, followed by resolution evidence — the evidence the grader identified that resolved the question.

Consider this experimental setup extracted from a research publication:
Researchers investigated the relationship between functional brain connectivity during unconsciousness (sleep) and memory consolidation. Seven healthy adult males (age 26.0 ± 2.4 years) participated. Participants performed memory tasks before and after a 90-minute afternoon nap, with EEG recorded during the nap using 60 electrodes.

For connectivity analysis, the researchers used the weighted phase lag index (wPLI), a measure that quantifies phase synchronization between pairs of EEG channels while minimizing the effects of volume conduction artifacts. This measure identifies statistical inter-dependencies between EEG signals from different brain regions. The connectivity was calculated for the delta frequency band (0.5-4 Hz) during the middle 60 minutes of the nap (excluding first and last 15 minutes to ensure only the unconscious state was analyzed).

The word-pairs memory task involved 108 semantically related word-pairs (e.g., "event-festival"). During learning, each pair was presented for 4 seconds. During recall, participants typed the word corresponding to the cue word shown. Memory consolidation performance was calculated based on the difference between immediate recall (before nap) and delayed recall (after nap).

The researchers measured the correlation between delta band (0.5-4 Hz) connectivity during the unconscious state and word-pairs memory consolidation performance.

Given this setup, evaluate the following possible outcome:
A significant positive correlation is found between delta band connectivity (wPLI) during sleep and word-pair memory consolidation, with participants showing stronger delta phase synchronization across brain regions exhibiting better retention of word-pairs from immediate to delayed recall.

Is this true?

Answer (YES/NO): NO